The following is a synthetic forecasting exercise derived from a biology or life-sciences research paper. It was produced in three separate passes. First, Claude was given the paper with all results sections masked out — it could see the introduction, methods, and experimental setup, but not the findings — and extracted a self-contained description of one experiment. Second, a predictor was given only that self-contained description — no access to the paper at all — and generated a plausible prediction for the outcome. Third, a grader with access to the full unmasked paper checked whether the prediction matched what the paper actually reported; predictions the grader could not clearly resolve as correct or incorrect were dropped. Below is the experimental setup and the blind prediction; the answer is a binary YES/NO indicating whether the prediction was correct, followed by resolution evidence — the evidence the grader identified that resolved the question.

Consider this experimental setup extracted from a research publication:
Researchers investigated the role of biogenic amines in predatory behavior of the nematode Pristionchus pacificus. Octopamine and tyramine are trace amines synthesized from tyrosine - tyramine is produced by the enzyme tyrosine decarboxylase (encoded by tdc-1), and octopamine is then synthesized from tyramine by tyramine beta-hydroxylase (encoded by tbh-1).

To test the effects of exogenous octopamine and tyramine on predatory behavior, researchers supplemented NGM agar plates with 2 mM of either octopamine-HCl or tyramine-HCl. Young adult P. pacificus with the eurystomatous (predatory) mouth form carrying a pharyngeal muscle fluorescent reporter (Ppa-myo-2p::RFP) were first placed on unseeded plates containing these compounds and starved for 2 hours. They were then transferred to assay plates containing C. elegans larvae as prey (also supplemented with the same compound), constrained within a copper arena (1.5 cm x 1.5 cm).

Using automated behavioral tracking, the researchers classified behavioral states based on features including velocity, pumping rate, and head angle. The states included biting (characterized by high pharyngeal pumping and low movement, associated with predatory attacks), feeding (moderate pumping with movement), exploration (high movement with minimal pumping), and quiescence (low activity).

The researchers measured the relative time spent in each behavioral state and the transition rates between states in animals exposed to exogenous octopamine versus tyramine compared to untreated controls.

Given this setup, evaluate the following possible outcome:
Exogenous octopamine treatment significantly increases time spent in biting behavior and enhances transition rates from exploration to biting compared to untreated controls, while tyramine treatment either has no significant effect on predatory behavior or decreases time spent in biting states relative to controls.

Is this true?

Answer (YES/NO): NO